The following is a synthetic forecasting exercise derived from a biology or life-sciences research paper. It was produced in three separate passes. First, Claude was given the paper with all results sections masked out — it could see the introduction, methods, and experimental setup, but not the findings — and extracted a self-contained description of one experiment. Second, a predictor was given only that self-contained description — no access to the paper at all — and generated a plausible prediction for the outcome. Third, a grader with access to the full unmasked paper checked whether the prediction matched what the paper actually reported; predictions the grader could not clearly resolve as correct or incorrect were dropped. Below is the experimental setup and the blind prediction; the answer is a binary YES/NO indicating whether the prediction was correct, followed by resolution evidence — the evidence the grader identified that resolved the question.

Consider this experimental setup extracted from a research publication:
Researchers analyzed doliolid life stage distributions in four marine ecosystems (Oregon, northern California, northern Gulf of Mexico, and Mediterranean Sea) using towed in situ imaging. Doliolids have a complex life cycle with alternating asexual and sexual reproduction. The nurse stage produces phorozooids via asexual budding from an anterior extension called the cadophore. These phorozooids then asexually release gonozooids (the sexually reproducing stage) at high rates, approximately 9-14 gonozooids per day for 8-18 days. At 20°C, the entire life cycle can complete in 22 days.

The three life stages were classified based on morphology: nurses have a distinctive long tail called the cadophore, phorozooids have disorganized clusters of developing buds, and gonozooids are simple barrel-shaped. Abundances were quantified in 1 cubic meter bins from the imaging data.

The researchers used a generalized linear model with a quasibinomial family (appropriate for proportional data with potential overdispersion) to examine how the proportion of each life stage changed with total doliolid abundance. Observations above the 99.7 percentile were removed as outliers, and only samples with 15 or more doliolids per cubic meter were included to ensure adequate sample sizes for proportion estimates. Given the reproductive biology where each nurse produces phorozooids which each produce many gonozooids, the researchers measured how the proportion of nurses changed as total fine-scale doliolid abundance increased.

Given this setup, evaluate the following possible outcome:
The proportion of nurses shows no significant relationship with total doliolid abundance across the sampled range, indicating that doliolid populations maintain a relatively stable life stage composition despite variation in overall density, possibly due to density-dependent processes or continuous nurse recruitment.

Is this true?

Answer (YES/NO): NO